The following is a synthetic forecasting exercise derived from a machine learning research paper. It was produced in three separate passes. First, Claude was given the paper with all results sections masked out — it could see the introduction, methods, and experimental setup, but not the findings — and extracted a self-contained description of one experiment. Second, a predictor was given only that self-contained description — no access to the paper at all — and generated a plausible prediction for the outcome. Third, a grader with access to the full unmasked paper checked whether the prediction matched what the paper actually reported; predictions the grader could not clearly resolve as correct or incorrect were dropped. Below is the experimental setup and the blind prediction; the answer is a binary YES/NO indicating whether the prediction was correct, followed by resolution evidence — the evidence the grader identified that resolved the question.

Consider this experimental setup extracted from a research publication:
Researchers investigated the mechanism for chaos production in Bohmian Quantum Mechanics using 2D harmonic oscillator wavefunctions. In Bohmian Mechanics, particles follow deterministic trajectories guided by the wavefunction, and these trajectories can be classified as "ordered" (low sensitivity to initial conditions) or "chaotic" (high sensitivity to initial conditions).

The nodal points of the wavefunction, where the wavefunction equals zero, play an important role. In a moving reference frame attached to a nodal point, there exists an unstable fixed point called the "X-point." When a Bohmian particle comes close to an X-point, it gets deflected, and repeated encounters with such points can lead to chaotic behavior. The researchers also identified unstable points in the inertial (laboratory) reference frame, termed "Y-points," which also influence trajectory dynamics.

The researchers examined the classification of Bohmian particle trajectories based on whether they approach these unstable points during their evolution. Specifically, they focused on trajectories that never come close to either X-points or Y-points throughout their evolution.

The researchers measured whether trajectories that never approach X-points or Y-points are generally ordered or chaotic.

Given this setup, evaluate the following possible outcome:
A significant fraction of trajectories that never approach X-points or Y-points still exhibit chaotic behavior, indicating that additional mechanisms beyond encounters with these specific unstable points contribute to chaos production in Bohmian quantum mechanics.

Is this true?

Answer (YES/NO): NO